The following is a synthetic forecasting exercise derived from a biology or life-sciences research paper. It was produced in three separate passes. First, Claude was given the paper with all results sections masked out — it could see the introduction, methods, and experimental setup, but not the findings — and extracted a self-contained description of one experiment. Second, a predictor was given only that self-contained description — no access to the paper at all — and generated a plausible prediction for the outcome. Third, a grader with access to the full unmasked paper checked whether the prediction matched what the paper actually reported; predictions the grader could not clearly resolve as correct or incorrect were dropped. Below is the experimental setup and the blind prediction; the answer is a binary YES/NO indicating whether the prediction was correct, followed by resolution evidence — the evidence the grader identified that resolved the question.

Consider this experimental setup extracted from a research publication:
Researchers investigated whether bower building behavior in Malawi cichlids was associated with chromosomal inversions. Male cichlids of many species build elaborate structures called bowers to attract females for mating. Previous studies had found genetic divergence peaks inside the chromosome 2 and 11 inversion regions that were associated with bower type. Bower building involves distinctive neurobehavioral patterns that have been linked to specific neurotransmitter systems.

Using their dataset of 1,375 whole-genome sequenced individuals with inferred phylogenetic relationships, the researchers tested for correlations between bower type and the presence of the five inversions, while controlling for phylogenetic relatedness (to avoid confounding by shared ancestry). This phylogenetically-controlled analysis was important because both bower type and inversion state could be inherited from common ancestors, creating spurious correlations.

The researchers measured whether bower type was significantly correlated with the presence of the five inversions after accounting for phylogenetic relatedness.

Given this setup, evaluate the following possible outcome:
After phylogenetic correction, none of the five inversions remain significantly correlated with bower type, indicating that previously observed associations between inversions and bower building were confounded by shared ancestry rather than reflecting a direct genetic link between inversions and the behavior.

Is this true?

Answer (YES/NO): YES